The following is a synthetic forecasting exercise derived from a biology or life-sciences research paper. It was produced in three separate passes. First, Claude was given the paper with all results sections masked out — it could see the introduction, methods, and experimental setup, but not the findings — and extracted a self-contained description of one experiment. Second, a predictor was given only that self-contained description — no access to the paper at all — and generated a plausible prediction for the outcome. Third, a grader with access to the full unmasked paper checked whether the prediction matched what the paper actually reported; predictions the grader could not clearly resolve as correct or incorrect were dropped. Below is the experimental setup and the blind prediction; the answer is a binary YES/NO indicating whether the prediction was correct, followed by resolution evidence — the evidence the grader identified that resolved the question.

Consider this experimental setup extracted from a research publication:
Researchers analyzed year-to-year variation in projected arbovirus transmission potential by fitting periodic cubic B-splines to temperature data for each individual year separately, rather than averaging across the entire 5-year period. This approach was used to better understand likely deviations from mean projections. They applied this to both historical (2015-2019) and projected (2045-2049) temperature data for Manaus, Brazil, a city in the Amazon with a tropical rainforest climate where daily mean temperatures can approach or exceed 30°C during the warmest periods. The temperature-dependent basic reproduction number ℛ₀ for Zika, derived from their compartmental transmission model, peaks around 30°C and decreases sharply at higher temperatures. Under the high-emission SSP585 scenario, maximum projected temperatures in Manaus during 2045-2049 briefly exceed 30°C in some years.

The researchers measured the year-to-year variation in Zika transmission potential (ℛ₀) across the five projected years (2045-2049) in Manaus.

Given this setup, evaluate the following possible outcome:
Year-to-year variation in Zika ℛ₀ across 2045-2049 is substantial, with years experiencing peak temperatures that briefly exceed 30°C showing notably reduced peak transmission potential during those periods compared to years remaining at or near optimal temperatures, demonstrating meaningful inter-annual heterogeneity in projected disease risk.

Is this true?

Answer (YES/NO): YES